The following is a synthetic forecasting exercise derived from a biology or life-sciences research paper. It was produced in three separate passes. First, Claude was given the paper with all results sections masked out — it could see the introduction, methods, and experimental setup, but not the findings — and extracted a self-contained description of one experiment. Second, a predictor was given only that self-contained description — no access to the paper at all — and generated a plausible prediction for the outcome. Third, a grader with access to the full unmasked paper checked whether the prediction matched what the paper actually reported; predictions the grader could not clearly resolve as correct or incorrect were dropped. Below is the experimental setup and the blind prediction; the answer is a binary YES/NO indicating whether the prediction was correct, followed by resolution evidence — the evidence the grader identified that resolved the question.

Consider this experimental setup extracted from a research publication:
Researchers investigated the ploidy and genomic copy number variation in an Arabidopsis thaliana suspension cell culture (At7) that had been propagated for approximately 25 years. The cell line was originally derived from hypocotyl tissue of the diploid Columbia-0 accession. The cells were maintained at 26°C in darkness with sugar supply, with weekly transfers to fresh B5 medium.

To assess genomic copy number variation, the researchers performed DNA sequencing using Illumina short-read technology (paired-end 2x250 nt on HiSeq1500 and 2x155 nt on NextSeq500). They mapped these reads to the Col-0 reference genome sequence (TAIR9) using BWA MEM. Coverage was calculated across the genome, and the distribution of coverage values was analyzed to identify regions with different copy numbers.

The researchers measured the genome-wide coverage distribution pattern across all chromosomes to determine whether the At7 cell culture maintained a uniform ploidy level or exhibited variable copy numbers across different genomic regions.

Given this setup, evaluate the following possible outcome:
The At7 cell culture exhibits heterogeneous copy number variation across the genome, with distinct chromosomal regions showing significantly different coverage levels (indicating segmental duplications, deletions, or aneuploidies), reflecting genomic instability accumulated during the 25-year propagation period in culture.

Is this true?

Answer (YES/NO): YES